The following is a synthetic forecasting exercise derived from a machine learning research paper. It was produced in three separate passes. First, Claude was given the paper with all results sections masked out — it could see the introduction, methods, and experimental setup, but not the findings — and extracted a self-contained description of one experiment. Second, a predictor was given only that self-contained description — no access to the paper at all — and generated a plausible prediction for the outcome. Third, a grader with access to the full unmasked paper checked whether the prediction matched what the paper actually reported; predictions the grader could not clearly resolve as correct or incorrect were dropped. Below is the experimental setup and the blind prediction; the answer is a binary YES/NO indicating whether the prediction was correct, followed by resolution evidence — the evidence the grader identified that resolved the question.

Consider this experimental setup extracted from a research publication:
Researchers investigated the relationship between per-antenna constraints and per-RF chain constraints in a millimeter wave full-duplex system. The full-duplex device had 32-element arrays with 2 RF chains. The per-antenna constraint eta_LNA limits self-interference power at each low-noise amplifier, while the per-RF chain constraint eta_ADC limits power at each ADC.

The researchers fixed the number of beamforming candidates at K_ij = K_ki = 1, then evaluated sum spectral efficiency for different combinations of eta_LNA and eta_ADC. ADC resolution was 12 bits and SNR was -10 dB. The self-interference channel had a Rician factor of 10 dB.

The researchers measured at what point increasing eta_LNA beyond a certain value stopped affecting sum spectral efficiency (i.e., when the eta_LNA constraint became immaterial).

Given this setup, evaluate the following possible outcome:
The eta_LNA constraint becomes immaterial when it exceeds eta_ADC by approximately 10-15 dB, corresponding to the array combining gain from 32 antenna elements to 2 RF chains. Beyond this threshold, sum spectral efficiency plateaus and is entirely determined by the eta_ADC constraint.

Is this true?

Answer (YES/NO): NO